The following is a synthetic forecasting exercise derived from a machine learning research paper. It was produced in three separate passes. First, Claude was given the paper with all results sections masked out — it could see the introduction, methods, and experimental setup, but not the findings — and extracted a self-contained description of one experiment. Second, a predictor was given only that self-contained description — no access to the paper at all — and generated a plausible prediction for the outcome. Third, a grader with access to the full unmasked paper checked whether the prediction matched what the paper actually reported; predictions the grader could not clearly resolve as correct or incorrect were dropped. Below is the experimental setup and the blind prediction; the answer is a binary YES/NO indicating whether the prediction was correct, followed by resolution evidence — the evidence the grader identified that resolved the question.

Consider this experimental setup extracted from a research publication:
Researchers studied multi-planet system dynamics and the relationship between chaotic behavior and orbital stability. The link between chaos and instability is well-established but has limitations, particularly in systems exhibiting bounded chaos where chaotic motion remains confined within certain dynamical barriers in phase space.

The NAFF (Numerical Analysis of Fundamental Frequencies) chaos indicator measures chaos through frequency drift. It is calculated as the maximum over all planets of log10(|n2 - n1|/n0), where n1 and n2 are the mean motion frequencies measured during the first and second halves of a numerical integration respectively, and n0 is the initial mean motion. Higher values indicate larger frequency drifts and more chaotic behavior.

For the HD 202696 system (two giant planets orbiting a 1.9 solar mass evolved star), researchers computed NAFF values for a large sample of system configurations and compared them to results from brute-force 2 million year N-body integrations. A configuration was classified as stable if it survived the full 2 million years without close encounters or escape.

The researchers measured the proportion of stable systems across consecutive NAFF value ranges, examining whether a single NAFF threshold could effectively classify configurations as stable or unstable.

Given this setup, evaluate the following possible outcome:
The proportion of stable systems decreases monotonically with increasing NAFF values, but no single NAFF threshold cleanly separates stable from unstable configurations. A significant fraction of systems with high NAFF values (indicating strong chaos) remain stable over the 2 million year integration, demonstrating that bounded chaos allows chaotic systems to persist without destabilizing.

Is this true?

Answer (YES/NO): NO